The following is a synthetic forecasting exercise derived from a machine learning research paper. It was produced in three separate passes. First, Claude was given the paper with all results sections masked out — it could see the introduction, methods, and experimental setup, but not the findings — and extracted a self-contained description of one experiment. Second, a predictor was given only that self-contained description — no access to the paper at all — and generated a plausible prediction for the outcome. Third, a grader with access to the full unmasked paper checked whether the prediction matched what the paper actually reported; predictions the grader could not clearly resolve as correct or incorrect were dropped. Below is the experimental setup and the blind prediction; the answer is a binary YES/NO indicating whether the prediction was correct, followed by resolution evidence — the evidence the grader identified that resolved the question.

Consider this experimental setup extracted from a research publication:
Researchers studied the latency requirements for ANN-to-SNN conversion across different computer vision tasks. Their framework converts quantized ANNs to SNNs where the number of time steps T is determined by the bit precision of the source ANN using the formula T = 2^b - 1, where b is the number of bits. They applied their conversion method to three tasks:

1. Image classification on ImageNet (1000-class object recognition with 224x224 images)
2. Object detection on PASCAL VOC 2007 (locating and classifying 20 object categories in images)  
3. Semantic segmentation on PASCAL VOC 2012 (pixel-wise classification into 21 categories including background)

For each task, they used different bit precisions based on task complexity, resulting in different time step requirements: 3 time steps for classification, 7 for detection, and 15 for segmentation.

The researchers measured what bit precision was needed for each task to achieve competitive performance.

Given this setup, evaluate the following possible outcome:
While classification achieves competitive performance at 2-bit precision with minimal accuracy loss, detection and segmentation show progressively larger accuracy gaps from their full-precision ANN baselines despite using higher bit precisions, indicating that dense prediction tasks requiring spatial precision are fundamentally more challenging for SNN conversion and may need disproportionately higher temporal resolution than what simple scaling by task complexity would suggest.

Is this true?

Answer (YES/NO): NO